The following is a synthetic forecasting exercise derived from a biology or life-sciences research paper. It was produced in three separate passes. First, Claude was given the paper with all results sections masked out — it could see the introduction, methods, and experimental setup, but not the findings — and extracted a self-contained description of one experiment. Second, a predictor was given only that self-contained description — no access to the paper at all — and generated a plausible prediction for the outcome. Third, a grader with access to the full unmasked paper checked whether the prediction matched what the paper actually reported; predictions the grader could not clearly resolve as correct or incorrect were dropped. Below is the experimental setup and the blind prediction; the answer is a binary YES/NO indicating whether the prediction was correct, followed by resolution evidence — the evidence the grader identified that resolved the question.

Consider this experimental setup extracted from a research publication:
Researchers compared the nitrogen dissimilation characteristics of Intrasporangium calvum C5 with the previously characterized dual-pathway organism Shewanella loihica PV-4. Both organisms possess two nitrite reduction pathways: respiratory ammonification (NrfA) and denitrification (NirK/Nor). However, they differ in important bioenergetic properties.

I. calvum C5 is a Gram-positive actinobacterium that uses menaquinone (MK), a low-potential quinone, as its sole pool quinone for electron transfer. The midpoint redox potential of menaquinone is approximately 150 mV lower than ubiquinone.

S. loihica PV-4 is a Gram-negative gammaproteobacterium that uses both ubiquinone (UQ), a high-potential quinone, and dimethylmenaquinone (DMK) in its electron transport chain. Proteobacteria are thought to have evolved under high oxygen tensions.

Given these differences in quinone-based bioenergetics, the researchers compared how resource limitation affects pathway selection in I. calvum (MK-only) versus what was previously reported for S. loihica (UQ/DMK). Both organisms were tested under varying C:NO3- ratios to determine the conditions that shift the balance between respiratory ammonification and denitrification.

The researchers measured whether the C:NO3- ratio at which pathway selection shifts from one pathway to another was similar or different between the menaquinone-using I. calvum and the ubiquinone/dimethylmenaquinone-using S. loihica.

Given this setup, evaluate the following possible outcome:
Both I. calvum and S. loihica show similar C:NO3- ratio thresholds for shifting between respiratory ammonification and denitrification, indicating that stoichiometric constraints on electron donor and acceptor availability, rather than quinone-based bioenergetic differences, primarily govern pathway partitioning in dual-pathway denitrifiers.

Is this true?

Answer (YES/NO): NO